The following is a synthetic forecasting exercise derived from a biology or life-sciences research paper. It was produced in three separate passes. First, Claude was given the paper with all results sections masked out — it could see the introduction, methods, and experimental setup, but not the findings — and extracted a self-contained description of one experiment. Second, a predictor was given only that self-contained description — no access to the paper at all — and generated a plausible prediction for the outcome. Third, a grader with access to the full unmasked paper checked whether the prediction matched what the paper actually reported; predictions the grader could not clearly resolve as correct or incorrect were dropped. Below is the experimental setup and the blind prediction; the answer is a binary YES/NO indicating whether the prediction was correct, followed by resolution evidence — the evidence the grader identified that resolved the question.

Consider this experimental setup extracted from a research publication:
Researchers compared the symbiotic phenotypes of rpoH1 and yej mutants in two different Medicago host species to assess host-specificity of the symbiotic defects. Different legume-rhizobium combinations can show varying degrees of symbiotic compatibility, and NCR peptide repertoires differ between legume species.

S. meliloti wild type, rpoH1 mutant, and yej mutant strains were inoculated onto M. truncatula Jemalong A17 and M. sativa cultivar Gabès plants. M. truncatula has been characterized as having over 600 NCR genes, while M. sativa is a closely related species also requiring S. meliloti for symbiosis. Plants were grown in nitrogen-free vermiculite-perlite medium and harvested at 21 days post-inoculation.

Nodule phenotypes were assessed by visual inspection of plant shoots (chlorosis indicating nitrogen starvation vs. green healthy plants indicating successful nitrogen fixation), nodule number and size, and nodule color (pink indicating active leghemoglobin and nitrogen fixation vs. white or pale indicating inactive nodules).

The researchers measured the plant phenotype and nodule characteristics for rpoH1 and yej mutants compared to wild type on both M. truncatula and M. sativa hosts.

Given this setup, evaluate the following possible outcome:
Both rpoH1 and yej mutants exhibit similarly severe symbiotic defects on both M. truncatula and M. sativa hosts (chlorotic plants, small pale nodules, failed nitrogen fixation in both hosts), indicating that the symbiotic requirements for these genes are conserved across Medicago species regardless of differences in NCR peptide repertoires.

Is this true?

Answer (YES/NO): NO